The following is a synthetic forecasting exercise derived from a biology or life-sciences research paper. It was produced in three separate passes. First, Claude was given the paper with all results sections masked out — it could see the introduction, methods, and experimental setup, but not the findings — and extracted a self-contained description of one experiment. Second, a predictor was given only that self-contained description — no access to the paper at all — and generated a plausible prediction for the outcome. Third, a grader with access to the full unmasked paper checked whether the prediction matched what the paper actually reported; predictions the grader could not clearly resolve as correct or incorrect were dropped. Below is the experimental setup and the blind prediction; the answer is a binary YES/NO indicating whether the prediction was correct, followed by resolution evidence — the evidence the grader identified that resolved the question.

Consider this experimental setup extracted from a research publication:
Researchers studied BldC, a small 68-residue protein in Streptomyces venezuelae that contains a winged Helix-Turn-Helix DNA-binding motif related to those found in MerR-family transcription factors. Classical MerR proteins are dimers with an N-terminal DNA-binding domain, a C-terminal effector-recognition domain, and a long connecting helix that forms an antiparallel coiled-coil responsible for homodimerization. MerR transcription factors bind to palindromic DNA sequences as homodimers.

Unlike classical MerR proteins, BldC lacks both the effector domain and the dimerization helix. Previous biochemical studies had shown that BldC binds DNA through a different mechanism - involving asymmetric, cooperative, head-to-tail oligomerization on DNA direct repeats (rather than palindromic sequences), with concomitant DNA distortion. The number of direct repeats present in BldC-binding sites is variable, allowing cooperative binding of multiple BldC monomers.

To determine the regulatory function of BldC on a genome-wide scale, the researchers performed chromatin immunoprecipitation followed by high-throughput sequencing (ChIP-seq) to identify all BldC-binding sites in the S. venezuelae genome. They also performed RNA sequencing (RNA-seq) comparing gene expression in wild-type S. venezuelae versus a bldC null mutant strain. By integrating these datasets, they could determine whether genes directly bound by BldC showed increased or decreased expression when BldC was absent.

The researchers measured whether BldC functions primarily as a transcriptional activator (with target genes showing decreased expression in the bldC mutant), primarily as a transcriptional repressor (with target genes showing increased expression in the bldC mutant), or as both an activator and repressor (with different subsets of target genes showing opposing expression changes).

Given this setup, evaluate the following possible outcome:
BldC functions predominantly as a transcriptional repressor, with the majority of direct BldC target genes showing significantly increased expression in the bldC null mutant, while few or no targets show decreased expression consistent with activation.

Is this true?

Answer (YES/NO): NO